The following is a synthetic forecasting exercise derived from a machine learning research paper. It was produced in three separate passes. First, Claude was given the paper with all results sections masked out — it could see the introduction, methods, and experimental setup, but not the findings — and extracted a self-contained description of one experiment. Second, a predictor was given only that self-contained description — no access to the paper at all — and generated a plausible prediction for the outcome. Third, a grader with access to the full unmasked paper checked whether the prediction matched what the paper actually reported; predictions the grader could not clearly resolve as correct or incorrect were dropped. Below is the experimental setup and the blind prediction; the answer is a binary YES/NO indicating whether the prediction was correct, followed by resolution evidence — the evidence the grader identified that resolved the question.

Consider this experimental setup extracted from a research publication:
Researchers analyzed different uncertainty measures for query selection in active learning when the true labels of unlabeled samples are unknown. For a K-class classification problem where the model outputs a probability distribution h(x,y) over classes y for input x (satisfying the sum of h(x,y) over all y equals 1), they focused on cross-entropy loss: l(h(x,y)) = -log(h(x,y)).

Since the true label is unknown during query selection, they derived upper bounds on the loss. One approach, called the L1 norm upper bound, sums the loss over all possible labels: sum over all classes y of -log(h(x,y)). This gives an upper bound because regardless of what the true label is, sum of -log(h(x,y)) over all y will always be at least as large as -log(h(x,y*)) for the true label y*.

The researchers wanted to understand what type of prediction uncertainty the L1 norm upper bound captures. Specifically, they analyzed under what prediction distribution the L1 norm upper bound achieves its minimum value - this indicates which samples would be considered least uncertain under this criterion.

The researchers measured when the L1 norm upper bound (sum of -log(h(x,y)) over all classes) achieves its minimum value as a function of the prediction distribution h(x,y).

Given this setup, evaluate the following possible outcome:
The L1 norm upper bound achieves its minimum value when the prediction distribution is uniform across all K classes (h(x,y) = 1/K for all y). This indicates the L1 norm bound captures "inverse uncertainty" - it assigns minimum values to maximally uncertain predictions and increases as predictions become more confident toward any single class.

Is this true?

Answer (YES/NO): YES